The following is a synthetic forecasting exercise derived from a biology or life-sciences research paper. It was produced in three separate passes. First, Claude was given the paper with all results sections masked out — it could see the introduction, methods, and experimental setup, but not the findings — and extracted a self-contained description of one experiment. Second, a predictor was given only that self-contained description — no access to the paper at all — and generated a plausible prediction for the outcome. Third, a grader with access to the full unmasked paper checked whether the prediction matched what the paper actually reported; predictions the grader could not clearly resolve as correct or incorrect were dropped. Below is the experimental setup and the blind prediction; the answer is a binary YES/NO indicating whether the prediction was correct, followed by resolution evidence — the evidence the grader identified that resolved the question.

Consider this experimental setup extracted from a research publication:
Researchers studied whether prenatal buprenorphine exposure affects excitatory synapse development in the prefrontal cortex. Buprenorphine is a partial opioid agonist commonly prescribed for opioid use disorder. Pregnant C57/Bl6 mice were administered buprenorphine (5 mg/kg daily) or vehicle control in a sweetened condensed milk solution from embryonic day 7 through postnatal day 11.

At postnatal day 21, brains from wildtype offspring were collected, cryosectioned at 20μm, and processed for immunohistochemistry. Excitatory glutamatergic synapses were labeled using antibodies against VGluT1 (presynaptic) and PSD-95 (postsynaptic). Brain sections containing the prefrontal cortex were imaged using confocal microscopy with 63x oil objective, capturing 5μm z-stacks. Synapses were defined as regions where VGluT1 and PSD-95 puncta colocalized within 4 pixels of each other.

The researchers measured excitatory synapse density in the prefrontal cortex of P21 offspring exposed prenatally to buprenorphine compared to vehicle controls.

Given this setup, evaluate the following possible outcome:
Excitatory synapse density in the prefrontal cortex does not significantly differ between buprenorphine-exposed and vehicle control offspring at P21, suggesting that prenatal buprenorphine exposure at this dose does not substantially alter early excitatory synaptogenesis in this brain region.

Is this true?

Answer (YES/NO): NO